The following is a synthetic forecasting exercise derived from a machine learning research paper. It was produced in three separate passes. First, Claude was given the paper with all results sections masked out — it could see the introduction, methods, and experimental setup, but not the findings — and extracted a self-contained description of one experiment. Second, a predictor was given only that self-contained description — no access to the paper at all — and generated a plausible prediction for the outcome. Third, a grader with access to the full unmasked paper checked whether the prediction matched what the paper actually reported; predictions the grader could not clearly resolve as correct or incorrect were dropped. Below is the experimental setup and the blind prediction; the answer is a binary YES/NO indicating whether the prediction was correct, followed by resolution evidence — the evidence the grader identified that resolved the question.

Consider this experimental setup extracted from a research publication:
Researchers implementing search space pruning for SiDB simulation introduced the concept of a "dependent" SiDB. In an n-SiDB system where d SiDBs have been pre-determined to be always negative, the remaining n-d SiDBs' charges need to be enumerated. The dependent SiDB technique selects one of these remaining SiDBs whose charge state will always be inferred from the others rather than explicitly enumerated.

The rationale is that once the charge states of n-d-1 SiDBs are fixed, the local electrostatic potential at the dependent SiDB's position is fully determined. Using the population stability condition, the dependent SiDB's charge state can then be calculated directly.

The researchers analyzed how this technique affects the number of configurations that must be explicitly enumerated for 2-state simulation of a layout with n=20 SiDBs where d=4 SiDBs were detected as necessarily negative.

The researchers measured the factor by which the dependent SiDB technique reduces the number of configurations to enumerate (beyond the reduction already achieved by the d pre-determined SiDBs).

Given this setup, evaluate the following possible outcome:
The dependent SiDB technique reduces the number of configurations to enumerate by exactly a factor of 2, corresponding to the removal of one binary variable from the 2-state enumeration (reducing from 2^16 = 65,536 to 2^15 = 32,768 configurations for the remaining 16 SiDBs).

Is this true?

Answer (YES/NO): YES